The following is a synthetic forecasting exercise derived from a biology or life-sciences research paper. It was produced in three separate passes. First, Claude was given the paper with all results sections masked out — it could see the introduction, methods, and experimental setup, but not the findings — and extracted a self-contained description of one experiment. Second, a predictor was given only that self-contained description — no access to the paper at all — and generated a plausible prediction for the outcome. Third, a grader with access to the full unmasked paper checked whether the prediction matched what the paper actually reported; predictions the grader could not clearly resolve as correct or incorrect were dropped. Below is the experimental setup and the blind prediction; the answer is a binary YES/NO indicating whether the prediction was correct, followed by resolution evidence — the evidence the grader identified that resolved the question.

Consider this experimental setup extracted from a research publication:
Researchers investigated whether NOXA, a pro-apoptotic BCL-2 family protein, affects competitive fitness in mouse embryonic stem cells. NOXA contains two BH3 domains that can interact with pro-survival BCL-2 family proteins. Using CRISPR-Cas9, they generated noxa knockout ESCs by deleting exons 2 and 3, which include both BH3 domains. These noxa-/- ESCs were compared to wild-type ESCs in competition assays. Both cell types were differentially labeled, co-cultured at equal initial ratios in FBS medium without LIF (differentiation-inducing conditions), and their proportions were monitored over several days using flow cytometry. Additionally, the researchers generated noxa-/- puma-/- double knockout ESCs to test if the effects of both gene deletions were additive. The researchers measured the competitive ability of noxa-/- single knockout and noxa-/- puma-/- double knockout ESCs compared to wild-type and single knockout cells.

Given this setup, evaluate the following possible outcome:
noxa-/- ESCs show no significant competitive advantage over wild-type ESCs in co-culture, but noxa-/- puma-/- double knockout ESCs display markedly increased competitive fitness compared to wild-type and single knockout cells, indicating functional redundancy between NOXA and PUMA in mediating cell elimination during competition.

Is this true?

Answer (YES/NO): YES